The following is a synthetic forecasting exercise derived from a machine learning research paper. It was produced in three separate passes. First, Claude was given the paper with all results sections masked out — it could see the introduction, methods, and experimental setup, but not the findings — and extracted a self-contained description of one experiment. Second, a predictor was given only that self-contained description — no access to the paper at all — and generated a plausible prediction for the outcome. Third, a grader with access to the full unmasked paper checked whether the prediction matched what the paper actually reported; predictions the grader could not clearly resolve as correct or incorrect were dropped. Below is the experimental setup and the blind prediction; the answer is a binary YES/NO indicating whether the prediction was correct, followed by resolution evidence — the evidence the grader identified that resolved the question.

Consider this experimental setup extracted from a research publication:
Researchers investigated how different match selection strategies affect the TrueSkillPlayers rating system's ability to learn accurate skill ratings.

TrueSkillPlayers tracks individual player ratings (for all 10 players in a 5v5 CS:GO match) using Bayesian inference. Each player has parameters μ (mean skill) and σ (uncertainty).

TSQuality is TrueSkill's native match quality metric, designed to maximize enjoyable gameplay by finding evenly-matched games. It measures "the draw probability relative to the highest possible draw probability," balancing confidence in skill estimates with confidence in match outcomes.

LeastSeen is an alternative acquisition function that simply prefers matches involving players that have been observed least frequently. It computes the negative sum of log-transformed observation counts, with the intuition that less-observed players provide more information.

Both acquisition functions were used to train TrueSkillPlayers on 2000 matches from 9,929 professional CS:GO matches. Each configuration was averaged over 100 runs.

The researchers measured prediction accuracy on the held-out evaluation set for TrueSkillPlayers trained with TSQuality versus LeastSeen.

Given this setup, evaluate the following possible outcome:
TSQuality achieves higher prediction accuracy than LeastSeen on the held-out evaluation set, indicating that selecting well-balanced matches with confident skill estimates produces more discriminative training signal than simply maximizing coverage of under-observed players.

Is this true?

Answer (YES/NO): YES